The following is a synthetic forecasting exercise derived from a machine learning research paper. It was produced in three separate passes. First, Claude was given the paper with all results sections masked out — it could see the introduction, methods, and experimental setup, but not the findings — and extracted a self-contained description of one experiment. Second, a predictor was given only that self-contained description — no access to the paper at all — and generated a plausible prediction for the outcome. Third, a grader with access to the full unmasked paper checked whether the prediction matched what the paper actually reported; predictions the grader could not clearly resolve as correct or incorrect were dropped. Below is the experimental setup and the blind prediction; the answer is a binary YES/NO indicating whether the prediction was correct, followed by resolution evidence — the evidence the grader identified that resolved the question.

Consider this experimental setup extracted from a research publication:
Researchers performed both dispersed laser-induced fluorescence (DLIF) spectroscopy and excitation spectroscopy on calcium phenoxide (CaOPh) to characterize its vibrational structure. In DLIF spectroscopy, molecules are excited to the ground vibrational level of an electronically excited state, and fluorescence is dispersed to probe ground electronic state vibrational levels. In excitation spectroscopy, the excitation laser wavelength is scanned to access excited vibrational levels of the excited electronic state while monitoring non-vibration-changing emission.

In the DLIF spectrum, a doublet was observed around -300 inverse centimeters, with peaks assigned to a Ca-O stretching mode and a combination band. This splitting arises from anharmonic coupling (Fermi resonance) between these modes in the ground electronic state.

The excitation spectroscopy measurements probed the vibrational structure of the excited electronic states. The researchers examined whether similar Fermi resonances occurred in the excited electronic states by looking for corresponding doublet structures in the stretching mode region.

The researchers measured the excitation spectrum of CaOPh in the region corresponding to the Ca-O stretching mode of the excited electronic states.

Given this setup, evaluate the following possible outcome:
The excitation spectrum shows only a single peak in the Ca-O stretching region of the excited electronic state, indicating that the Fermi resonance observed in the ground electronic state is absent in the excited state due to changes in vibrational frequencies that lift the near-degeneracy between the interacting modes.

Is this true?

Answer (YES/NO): NO